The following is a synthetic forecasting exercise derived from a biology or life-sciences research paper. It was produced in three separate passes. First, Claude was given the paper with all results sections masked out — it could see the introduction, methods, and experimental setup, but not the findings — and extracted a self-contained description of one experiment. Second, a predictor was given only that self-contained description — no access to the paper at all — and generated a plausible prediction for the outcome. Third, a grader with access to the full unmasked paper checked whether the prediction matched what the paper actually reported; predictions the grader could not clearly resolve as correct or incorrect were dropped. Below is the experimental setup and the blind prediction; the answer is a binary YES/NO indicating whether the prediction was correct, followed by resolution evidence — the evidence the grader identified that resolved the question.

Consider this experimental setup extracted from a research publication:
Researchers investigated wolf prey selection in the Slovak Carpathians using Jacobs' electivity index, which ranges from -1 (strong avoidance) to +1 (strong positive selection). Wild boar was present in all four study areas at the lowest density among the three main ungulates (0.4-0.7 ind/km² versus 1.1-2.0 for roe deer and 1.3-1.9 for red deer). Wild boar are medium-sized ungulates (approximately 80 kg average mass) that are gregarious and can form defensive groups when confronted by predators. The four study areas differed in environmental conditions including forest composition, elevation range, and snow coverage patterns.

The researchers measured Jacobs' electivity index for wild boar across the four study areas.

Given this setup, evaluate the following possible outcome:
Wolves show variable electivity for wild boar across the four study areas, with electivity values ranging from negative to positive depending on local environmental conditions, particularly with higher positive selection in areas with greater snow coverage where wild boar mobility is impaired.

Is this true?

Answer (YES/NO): YES